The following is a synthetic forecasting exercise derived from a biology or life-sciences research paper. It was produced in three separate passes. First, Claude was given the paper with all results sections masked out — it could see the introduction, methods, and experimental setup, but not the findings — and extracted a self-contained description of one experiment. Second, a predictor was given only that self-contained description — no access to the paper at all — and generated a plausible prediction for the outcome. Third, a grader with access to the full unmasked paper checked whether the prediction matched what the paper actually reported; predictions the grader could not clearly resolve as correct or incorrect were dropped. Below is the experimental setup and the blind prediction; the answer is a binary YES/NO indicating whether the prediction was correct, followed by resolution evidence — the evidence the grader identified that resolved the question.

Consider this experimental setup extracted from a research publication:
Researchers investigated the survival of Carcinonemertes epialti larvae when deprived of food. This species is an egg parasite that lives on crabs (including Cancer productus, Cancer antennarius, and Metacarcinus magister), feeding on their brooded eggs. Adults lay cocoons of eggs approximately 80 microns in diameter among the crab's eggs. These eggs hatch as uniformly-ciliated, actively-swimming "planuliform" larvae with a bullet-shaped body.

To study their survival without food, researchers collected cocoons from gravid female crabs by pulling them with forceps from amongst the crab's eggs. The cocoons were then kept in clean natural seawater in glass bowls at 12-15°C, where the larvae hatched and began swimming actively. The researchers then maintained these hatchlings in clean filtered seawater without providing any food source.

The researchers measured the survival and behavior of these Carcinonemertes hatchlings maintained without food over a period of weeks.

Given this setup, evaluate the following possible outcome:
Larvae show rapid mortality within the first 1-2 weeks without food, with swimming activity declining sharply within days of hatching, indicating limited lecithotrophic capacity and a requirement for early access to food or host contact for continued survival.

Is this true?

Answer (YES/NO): NO